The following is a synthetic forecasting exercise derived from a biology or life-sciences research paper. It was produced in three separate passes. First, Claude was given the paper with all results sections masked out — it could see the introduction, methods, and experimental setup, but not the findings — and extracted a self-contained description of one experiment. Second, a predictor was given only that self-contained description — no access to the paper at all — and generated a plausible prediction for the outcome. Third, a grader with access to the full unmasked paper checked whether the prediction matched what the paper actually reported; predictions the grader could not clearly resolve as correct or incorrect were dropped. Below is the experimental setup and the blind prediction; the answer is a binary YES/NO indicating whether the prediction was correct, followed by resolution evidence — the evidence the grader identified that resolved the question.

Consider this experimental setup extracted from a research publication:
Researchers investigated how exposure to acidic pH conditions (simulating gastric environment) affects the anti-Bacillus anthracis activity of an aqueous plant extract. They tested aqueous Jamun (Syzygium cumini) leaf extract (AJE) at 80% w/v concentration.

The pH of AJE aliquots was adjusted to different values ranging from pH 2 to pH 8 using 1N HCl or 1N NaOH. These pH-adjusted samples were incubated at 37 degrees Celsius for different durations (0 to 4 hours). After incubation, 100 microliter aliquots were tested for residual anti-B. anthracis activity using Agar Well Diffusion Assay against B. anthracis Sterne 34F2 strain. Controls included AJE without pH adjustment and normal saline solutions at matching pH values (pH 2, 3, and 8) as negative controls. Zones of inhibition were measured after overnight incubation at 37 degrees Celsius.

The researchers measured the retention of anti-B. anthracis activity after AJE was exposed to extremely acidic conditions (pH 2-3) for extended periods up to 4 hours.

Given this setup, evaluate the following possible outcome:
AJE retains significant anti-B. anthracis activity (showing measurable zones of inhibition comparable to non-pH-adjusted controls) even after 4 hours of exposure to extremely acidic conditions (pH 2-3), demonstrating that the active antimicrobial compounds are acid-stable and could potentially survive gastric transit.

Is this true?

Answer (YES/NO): YES